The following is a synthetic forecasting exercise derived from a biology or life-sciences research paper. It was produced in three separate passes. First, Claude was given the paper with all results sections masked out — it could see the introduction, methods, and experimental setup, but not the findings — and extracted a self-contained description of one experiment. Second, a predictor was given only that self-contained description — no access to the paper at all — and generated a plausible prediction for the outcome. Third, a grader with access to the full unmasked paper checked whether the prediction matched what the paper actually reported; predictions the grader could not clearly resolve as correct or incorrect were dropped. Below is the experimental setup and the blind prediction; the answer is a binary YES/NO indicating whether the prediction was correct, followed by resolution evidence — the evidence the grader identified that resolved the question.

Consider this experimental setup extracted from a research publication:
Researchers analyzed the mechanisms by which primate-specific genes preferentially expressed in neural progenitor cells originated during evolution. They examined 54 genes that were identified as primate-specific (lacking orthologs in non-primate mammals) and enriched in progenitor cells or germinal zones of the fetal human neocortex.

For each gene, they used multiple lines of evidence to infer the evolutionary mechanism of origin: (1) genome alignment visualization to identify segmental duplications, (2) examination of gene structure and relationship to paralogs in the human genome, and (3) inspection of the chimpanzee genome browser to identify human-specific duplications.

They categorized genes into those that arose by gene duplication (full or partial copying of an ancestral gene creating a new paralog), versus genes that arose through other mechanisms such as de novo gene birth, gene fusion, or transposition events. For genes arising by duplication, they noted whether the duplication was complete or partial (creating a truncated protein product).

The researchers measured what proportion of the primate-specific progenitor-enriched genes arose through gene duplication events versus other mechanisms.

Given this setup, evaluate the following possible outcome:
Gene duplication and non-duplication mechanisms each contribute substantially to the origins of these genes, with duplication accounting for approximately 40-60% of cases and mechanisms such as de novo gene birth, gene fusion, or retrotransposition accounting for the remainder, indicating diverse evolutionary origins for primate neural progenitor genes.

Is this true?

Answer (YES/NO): NO